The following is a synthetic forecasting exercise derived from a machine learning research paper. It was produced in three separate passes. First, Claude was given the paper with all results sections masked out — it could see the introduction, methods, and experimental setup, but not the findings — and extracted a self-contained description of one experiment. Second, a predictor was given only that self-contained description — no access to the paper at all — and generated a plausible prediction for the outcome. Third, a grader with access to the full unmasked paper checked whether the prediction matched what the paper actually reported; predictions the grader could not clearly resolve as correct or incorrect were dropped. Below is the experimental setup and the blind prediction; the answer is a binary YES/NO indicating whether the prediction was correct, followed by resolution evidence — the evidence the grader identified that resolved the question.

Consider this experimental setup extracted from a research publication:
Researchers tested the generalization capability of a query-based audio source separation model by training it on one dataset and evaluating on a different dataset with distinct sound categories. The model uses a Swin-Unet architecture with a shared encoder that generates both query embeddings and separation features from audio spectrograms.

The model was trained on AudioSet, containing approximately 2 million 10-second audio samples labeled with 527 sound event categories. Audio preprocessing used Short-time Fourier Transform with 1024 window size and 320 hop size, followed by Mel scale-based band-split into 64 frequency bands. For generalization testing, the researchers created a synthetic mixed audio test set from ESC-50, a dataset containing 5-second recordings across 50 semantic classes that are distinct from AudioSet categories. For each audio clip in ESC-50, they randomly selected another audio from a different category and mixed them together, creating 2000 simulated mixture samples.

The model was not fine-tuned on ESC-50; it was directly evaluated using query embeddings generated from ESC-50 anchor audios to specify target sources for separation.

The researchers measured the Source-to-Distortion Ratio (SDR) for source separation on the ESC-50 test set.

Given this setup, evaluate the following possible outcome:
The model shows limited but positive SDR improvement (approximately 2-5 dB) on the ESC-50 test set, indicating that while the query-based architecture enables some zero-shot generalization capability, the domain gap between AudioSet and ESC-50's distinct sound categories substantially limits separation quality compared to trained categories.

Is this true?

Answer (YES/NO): NO